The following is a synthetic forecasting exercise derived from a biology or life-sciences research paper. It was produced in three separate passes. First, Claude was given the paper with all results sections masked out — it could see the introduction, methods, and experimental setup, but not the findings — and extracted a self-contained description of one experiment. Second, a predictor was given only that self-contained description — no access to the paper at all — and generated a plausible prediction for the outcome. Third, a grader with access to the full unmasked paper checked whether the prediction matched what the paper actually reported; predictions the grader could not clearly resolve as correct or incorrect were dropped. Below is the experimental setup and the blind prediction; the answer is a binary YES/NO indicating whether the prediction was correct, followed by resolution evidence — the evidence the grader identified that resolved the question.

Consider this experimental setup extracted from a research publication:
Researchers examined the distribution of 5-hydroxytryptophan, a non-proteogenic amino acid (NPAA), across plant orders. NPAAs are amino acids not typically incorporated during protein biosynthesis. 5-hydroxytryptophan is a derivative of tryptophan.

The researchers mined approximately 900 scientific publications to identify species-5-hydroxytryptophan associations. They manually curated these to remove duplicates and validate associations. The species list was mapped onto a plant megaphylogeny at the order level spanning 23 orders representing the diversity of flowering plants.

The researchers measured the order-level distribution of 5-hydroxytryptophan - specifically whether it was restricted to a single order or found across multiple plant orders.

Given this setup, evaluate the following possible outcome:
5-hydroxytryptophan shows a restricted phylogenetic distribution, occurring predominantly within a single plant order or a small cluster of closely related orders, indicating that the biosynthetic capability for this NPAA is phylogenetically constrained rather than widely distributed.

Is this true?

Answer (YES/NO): NO